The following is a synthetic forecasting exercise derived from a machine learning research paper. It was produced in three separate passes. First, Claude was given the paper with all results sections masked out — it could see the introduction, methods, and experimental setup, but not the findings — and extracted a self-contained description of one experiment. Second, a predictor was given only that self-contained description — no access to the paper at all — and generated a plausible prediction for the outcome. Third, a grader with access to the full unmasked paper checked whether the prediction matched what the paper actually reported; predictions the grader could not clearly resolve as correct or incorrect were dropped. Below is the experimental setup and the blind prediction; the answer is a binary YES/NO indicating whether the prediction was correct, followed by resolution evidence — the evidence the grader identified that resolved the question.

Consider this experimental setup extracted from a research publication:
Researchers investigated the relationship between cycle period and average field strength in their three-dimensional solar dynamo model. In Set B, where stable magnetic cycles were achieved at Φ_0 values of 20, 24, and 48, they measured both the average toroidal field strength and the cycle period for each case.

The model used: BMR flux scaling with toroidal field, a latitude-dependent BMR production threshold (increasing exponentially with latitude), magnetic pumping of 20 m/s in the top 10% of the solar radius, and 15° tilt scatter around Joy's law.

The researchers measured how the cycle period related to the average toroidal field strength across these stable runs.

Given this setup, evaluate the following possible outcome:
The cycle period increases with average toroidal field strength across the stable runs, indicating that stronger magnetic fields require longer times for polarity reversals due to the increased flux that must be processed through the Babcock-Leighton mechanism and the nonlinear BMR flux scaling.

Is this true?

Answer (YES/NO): NO